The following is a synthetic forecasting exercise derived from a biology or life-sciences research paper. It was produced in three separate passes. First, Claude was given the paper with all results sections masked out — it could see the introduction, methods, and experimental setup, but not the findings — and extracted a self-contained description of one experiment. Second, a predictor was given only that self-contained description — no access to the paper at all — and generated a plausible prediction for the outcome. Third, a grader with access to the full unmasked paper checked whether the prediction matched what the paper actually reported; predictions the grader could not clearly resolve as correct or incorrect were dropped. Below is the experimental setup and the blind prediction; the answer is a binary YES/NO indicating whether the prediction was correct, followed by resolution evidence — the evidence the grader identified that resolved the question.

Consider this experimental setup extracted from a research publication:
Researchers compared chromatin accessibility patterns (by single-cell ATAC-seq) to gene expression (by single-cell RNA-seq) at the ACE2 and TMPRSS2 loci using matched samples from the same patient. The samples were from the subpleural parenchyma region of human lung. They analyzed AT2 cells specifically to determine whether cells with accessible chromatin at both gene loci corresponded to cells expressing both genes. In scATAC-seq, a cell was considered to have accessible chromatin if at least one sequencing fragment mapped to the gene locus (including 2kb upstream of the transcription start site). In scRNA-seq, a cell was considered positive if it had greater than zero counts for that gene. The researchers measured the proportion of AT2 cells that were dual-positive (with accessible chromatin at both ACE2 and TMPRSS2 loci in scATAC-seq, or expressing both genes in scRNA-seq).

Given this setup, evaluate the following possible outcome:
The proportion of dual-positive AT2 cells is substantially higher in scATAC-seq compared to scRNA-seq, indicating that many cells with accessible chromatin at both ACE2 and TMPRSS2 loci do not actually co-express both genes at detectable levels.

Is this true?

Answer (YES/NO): NO